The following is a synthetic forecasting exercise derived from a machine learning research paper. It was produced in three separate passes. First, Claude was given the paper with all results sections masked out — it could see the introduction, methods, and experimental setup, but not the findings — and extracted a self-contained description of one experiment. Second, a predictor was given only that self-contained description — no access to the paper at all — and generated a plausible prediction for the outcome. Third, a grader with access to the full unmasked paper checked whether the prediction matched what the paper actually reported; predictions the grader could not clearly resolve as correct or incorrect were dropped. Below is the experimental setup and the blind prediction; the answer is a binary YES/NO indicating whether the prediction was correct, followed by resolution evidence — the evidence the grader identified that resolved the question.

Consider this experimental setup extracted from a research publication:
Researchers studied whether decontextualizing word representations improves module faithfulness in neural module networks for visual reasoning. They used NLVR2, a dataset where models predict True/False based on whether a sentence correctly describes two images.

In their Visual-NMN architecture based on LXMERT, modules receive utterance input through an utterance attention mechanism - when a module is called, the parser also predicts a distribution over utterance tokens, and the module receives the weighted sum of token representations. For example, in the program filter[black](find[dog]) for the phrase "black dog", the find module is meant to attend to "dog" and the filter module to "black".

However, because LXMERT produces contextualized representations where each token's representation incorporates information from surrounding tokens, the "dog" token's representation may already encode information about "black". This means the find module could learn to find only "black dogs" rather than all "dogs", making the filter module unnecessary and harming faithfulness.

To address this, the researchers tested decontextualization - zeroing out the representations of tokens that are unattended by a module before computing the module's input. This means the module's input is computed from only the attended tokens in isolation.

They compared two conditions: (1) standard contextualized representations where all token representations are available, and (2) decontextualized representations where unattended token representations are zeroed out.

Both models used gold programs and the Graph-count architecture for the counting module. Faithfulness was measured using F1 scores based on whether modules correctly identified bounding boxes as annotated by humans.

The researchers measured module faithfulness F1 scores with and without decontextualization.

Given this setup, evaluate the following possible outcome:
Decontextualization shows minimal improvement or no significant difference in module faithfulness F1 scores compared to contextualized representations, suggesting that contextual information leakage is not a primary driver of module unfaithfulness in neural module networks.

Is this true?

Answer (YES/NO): NO